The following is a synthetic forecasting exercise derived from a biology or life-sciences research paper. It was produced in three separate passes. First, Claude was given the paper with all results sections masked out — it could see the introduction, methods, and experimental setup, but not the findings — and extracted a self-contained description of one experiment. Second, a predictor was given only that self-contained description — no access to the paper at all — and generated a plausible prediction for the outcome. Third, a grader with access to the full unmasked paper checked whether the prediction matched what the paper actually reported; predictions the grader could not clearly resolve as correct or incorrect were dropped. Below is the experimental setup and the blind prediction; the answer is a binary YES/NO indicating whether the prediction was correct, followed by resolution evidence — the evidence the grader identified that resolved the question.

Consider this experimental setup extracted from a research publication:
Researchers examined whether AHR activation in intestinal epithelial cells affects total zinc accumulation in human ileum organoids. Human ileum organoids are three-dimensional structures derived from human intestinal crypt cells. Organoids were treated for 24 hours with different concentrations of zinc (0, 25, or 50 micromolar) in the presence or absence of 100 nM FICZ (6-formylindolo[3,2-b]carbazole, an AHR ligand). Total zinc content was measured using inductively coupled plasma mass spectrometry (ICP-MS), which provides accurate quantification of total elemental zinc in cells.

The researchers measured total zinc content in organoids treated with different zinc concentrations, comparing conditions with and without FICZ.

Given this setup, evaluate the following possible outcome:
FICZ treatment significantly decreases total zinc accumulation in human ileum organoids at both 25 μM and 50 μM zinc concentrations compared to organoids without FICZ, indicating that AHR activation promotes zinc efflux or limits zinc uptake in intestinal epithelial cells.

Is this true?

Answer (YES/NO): NO